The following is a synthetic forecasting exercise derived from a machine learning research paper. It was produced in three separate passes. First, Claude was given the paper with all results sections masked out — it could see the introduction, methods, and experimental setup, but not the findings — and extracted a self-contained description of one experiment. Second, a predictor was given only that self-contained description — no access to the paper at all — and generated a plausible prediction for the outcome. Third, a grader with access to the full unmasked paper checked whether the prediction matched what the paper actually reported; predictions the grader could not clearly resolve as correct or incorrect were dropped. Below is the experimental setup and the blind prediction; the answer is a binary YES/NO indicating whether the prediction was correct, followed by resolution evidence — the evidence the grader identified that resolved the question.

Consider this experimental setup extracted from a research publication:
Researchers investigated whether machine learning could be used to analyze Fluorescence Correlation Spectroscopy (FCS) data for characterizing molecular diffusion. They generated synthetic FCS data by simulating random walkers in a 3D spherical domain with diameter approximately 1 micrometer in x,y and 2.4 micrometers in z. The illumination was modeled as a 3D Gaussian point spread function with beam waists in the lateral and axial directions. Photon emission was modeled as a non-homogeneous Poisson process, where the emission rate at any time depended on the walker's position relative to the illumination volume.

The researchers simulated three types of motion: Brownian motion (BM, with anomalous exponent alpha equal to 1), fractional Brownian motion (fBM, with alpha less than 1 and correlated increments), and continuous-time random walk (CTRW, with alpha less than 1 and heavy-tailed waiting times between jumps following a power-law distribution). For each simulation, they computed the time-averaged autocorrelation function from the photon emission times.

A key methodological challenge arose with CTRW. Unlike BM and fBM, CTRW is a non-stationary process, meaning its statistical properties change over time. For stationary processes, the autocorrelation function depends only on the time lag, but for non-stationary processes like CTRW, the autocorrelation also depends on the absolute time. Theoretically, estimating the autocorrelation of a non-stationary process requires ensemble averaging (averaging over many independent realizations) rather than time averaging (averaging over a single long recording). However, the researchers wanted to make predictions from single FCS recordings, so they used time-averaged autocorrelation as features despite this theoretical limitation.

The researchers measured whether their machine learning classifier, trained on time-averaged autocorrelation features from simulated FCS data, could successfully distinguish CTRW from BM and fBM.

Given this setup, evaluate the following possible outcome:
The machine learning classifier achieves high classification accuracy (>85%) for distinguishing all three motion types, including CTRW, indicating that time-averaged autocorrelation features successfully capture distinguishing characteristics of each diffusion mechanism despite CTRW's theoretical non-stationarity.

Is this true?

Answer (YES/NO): YES